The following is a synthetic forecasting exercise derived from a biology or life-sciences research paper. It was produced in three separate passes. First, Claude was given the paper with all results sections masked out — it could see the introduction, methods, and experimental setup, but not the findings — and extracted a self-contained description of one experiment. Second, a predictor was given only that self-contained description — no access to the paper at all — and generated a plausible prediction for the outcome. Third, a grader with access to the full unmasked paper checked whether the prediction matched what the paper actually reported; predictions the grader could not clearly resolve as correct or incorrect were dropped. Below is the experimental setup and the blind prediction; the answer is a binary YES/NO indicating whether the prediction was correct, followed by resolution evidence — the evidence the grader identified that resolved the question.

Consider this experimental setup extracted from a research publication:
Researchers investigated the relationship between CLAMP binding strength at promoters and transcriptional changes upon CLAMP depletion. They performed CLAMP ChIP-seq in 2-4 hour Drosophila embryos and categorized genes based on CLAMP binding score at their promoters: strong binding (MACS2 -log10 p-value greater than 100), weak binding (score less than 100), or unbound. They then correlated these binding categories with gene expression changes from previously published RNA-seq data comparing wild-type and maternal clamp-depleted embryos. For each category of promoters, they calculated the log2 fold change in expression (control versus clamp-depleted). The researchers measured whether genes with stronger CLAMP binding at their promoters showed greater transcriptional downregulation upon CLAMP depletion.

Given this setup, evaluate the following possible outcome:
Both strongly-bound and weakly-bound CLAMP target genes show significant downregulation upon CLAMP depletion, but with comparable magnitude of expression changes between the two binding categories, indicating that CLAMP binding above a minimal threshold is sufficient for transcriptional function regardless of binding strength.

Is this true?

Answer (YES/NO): NO